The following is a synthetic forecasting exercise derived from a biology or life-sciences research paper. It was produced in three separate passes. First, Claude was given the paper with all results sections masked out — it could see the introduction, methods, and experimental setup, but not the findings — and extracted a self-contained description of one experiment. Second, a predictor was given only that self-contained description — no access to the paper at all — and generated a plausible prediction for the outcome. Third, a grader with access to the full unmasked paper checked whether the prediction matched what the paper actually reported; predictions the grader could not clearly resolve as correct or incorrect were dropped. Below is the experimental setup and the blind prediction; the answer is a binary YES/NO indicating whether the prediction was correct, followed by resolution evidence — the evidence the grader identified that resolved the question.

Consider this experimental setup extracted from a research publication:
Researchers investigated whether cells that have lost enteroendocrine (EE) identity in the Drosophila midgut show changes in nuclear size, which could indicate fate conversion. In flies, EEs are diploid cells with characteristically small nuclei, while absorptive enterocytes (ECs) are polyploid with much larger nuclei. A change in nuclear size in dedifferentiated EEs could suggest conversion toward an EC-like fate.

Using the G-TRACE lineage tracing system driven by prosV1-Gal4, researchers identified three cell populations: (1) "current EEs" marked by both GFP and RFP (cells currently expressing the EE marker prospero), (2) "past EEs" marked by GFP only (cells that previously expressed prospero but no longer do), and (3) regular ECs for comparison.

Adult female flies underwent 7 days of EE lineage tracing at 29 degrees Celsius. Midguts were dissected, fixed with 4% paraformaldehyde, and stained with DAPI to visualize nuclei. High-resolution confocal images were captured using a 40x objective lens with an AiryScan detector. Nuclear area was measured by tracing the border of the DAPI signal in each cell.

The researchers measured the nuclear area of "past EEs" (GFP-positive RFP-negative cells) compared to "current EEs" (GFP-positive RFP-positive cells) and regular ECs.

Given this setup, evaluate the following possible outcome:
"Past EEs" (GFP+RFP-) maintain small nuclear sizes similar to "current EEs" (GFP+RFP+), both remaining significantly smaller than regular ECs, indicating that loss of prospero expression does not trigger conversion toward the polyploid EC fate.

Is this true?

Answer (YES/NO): NO